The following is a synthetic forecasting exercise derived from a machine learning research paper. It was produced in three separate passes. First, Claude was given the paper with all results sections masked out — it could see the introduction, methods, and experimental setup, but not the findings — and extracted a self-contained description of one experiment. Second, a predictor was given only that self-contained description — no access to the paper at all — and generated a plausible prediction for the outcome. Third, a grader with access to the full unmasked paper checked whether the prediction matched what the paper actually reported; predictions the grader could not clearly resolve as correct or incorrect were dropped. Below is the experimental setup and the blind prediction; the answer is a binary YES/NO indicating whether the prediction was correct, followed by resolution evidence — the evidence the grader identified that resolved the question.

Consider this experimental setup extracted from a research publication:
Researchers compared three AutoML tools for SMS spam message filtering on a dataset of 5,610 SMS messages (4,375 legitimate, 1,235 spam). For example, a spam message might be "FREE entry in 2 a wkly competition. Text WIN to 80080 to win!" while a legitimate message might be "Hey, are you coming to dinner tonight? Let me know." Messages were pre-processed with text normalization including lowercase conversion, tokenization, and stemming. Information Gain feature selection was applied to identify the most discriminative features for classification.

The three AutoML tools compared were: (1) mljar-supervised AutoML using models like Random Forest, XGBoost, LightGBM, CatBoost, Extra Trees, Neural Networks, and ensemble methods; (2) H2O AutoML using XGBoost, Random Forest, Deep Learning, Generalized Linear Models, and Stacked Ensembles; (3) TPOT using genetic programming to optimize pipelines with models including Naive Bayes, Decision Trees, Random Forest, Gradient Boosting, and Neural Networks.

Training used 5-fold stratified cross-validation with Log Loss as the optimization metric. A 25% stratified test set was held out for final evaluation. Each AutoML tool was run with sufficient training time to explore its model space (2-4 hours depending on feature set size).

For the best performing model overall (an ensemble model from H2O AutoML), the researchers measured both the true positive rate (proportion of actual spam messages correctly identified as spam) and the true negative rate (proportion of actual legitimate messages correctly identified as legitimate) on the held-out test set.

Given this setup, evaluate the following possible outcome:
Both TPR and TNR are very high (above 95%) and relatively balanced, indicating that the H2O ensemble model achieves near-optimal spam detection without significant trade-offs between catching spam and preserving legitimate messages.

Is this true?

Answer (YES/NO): NO